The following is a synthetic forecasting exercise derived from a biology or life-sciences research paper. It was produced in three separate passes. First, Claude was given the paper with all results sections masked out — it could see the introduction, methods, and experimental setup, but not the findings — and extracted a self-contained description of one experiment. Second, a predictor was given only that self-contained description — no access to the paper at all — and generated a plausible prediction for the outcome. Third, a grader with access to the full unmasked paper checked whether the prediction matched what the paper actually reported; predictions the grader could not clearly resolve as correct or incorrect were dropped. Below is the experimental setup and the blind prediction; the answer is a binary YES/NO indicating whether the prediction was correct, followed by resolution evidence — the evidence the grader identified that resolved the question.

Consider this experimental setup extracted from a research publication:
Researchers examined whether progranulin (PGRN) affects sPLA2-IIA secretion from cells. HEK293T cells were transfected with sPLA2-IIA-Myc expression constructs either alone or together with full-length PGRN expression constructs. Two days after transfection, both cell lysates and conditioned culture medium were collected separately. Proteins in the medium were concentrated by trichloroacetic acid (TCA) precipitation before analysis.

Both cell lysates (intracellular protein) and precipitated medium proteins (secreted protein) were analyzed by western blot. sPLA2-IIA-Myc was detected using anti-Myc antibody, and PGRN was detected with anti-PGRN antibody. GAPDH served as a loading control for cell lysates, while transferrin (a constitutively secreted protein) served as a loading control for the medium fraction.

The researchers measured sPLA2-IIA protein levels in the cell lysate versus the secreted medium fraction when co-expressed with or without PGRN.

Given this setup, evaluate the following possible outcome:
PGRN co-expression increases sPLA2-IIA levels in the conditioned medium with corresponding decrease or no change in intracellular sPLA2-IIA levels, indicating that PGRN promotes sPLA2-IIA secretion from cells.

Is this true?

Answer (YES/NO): NO